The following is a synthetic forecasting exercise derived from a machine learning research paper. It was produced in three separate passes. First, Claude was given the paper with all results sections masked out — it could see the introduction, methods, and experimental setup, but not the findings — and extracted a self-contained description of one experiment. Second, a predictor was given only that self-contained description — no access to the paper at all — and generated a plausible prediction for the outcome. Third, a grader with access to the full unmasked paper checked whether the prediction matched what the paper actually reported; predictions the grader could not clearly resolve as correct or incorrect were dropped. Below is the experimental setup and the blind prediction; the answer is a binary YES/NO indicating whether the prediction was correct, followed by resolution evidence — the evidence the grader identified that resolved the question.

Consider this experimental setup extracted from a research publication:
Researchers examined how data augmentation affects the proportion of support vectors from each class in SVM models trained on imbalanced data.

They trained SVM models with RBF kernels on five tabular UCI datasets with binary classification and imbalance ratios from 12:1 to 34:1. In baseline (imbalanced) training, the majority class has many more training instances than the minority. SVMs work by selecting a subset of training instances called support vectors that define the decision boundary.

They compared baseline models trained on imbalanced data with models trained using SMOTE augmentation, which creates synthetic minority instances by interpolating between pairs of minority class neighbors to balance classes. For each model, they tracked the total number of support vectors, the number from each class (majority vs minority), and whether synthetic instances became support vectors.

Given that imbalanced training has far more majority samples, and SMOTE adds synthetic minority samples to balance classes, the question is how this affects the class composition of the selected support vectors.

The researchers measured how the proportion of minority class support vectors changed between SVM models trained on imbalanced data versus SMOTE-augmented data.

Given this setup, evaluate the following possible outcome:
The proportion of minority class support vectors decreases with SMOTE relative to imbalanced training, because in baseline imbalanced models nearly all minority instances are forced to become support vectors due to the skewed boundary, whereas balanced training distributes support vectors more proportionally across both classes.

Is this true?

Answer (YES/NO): NO